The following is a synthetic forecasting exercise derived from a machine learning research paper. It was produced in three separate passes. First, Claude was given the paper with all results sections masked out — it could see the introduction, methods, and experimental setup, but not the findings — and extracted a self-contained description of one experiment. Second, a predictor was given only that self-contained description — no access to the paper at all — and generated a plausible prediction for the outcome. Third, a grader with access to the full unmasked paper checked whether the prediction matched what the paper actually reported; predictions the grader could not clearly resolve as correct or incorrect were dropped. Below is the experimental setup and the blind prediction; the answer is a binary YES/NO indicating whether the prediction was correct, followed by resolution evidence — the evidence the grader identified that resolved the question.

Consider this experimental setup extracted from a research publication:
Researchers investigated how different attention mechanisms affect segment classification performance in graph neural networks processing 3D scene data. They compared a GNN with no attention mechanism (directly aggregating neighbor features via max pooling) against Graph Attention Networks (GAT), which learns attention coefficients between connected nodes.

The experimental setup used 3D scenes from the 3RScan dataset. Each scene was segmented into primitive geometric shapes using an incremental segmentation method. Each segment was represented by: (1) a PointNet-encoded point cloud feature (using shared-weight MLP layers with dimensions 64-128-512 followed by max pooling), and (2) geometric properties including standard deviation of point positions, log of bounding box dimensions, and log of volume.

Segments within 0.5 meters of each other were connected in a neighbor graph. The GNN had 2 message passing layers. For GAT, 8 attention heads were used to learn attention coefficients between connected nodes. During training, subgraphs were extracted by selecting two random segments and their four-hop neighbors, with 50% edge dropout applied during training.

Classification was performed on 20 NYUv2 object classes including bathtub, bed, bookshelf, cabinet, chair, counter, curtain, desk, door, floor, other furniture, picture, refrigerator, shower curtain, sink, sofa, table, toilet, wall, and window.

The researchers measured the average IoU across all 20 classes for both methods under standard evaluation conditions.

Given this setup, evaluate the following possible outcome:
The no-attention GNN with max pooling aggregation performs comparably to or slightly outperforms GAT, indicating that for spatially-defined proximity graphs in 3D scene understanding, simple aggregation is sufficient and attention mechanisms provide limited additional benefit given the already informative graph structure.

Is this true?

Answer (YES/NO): NO